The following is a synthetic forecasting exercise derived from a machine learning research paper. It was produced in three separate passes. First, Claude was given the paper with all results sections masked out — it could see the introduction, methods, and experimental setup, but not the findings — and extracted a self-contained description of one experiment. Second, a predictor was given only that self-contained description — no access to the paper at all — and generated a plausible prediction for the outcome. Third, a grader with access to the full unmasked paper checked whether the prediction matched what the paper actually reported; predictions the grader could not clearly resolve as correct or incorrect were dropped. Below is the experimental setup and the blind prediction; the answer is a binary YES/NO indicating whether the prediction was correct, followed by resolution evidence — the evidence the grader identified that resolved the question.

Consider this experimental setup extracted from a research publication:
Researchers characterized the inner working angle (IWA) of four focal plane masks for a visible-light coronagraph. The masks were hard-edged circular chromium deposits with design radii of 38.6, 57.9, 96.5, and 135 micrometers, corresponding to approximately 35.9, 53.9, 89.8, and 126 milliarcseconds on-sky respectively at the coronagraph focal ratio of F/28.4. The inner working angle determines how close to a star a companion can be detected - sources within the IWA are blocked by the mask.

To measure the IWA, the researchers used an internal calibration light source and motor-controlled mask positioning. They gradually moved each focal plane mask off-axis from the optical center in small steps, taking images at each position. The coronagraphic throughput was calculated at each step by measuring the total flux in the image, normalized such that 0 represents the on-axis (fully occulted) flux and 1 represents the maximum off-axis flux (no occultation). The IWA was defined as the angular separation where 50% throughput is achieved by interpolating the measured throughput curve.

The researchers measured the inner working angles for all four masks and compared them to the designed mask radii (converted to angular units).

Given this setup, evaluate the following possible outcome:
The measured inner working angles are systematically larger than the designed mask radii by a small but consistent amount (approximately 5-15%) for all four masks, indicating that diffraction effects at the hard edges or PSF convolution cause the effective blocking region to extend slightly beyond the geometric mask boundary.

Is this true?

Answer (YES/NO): NO